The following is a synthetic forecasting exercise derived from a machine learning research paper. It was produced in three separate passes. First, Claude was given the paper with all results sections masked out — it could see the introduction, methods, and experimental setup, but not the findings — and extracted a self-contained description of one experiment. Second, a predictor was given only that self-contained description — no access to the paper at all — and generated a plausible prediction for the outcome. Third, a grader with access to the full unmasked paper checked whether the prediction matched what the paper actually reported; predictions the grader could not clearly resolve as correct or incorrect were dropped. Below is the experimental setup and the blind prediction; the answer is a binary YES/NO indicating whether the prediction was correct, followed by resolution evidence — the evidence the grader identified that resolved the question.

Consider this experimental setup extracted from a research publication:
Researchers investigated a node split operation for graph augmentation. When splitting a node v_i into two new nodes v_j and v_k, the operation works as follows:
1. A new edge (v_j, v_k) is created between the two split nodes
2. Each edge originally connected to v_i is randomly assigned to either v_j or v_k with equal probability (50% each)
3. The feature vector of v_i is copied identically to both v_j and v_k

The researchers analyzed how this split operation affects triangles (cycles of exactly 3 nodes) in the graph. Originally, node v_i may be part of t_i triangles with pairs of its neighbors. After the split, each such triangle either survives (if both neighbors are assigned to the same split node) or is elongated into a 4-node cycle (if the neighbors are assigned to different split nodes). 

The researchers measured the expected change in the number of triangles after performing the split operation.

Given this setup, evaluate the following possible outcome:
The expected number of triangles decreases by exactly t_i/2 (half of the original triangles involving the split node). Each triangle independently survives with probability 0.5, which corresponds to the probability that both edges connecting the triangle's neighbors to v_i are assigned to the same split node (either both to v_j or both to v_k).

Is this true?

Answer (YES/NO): YES